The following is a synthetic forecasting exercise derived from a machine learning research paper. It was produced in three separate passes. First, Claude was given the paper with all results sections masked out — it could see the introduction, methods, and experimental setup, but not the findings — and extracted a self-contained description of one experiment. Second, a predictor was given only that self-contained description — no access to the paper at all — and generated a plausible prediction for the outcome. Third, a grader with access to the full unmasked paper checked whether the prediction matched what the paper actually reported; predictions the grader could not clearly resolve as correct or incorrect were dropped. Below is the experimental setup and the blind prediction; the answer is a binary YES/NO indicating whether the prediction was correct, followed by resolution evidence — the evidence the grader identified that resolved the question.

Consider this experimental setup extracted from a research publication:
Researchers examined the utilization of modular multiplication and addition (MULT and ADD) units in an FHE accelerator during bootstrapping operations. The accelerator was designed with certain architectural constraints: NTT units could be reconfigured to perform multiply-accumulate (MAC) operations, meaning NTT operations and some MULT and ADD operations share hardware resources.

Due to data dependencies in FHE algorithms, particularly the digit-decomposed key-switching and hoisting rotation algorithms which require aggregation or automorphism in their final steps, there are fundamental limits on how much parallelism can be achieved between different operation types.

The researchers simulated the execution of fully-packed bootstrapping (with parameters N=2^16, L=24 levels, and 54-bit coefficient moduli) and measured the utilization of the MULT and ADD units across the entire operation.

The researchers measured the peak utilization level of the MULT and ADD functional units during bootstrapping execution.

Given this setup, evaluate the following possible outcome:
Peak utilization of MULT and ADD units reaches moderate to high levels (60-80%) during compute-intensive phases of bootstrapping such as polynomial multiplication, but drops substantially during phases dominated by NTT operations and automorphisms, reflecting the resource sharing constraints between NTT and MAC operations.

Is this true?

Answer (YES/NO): NO